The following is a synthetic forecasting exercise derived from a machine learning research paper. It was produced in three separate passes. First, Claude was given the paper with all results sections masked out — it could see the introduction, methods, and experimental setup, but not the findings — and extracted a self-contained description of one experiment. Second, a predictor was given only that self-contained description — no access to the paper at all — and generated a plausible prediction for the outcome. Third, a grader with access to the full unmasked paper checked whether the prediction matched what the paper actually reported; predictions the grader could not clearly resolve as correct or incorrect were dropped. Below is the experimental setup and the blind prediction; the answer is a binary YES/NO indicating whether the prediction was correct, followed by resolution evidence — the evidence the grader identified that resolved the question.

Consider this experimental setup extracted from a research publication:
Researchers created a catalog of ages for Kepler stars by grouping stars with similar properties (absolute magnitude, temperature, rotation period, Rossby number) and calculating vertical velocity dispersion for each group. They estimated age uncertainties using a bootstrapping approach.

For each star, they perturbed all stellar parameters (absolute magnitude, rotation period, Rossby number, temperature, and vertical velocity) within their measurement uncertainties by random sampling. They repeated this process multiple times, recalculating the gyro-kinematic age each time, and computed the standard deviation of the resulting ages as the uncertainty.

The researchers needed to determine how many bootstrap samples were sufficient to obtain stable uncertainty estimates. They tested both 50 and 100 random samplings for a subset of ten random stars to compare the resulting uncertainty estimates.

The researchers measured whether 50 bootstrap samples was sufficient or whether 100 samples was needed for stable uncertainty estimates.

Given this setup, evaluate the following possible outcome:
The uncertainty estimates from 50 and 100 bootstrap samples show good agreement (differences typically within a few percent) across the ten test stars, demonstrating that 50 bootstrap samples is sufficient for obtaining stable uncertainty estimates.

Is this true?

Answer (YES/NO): YES